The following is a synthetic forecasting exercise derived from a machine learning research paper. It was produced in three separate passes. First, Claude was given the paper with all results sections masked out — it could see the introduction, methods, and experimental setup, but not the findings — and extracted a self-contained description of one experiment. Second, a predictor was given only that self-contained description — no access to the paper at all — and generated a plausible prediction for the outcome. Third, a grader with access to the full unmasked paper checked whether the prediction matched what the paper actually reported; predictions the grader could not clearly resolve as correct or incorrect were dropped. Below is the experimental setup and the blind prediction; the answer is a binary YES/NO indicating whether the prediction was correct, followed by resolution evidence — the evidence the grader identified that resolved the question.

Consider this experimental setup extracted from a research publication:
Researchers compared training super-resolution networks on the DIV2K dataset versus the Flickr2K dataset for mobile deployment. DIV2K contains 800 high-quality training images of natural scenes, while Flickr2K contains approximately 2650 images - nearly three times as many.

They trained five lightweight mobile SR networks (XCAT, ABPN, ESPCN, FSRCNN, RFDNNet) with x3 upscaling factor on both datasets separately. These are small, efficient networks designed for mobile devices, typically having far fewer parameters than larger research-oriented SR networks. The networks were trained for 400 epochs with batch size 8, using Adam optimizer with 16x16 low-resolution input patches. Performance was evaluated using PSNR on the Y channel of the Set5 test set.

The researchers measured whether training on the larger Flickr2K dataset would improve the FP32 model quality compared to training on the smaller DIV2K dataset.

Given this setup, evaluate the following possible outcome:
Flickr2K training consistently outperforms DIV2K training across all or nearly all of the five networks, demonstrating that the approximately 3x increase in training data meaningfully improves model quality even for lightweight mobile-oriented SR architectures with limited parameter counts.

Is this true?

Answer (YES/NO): NO